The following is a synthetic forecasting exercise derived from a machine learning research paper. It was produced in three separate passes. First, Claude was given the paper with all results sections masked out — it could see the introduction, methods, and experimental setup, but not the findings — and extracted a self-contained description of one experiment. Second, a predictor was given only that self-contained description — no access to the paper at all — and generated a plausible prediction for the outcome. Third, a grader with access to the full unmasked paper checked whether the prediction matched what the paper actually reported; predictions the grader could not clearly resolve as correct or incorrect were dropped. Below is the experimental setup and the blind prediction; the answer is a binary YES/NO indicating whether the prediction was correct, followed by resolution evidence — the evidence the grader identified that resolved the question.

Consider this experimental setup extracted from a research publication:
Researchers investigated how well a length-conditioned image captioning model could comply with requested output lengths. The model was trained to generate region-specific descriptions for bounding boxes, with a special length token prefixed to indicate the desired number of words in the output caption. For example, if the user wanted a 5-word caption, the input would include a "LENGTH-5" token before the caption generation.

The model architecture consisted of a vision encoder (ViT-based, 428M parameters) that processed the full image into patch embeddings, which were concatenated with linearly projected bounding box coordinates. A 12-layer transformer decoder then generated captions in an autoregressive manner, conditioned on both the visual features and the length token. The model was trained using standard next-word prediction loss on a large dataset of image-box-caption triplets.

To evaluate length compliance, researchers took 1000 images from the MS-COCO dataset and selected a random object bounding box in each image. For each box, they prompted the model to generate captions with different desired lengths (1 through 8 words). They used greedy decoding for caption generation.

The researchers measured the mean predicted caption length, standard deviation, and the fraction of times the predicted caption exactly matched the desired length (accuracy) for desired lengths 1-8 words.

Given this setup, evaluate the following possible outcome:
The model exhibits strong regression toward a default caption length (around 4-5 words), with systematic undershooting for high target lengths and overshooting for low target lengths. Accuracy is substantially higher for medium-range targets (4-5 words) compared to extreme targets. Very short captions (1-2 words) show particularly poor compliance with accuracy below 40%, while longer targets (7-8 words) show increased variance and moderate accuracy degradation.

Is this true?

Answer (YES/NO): NO